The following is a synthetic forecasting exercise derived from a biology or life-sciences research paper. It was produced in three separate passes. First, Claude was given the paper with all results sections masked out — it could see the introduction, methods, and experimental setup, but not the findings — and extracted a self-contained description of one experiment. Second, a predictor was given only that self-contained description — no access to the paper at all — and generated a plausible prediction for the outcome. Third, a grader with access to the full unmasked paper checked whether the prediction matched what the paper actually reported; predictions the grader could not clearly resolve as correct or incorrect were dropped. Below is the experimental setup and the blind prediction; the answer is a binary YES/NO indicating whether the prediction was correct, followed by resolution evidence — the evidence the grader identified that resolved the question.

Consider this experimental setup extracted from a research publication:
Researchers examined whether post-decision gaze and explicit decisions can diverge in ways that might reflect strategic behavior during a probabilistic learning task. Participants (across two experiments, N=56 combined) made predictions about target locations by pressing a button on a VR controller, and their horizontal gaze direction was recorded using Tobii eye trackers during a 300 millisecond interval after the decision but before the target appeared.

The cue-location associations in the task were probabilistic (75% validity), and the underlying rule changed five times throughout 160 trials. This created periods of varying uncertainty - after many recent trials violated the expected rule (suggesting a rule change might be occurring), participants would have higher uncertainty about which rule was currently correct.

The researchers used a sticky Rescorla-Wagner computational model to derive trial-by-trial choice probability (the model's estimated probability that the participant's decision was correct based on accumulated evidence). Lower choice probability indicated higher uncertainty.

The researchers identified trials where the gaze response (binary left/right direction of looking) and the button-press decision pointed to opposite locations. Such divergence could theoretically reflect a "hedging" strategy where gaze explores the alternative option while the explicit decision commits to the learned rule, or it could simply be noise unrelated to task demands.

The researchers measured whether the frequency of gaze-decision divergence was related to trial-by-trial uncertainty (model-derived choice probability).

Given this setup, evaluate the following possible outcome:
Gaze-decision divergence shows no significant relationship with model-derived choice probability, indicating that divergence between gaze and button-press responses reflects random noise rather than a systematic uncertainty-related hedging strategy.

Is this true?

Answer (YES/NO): NO